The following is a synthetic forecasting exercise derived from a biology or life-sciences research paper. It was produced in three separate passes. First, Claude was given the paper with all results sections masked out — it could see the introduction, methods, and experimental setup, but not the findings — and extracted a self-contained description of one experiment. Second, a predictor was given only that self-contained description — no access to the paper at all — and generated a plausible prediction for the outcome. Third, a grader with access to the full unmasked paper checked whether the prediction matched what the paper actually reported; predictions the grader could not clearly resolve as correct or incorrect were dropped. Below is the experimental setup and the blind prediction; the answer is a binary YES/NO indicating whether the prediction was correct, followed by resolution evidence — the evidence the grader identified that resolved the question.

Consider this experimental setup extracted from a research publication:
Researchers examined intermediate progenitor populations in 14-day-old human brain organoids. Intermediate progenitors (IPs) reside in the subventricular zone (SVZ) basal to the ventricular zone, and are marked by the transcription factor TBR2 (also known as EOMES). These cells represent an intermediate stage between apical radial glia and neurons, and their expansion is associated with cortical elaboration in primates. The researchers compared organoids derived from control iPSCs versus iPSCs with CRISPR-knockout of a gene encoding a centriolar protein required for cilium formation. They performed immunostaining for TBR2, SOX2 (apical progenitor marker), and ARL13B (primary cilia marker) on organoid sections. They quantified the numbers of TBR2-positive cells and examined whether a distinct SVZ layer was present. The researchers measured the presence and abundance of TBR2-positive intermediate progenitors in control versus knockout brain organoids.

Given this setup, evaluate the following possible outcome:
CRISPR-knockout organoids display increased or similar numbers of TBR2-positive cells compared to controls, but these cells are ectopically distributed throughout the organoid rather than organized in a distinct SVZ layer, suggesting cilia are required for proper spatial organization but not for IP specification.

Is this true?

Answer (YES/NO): NO